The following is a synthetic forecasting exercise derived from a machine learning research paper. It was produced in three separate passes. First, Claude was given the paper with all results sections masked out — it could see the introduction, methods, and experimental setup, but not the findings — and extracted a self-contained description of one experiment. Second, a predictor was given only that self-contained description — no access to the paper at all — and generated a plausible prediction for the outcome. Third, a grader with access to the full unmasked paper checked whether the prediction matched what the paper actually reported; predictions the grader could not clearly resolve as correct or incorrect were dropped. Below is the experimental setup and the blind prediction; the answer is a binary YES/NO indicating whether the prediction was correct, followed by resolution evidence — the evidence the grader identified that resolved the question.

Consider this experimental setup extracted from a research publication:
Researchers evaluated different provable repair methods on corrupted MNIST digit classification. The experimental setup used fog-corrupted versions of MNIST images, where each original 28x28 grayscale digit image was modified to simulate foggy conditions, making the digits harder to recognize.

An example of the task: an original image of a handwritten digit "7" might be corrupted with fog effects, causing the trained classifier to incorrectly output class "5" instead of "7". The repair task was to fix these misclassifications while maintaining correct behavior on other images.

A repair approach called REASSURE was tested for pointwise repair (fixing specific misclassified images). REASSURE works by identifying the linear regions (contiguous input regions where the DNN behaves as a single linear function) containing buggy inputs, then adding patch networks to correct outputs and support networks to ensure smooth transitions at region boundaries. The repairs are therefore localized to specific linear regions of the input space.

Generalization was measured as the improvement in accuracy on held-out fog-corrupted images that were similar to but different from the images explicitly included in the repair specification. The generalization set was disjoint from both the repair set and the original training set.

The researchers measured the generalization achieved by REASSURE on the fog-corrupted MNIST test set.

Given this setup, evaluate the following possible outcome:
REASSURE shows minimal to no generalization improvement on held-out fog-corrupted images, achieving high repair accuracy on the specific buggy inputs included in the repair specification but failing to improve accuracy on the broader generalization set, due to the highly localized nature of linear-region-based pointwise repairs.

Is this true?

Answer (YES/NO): YES